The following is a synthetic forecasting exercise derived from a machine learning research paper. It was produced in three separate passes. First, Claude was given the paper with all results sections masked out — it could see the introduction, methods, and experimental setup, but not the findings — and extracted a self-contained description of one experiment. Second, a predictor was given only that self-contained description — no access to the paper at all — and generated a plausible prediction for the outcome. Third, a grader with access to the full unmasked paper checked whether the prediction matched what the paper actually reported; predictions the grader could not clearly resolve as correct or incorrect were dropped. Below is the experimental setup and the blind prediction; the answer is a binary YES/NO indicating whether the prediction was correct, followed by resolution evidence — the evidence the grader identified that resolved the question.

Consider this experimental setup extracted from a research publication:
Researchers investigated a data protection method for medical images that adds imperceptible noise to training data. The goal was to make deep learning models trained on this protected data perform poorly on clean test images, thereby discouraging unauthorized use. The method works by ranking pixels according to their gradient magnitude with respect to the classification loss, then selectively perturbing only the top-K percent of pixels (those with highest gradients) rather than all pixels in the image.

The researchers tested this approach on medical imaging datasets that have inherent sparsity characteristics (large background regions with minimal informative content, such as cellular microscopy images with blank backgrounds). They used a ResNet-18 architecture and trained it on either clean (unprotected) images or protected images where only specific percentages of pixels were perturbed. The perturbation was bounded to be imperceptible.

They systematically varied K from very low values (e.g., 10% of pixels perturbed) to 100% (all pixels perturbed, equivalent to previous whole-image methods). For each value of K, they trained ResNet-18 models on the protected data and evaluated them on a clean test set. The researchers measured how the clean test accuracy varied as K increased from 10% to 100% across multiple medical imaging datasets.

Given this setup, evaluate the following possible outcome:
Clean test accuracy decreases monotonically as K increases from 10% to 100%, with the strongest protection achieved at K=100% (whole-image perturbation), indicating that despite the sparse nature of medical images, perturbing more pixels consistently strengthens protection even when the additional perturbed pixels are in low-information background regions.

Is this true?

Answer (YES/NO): NO